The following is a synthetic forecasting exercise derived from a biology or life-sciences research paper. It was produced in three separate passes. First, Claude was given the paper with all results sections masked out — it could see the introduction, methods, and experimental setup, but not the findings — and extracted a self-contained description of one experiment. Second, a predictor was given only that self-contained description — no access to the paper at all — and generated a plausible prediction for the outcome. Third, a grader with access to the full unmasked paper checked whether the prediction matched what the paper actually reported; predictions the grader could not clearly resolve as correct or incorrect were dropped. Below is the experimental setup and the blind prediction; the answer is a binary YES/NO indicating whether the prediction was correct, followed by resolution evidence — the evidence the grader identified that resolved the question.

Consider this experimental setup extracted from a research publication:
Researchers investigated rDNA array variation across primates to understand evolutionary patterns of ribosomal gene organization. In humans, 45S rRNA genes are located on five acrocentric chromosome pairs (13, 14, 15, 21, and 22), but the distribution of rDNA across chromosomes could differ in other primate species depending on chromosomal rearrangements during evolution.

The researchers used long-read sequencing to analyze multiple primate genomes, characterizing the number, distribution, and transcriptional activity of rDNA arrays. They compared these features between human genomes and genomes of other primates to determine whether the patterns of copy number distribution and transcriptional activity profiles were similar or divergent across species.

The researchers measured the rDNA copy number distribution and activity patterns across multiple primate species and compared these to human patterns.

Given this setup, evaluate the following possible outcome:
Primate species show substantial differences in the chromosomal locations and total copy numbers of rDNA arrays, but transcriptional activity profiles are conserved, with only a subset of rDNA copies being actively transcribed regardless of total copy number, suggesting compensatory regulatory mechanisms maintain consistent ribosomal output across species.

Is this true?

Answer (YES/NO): NO